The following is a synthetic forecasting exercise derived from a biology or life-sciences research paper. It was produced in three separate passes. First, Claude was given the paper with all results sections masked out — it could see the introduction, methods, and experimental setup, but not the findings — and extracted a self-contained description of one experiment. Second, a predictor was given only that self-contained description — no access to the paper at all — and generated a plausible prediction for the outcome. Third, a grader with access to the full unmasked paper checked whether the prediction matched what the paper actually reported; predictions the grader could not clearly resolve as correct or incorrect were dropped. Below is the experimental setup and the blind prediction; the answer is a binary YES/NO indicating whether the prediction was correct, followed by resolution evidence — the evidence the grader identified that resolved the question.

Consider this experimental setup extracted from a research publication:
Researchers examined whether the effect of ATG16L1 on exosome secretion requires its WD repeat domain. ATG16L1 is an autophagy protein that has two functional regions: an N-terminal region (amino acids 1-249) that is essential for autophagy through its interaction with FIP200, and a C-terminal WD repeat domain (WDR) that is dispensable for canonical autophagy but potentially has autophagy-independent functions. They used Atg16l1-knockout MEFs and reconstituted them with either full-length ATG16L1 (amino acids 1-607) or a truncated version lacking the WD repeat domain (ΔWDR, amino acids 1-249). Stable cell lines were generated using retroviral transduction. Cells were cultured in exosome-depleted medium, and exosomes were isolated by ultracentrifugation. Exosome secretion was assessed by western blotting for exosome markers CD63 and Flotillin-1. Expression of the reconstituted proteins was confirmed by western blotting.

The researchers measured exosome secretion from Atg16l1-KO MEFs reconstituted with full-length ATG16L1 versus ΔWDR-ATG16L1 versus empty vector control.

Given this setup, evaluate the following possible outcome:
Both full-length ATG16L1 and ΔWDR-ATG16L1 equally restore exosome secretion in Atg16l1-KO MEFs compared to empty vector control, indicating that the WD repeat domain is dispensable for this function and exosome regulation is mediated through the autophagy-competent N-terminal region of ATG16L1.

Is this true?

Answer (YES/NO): YES